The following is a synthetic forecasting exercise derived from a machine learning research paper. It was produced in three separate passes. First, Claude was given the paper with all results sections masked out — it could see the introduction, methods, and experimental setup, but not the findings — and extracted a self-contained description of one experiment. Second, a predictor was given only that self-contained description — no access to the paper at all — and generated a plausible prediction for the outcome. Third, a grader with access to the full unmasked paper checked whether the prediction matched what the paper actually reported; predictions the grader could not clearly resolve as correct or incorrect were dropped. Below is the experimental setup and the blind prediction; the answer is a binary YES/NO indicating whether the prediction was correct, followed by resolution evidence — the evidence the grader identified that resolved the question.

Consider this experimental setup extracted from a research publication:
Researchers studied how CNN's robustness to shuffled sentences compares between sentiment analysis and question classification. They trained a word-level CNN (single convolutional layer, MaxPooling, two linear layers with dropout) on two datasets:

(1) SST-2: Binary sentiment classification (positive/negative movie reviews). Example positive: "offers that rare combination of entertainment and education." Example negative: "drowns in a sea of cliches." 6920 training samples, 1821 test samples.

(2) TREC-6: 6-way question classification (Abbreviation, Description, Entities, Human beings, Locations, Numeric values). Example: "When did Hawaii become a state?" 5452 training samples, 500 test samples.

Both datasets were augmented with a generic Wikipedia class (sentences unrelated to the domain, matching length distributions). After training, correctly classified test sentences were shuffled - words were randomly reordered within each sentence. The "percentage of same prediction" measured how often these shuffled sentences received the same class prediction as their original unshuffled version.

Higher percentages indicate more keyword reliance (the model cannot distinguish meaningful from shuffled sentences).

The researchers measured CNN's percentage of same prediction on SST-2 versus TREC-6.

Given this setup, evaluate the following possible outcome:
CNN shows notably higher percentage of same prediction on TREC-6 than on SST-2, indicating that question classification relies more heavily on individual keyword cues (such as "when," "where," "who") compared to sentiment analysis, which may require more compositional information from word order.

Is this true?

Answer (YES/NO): NO